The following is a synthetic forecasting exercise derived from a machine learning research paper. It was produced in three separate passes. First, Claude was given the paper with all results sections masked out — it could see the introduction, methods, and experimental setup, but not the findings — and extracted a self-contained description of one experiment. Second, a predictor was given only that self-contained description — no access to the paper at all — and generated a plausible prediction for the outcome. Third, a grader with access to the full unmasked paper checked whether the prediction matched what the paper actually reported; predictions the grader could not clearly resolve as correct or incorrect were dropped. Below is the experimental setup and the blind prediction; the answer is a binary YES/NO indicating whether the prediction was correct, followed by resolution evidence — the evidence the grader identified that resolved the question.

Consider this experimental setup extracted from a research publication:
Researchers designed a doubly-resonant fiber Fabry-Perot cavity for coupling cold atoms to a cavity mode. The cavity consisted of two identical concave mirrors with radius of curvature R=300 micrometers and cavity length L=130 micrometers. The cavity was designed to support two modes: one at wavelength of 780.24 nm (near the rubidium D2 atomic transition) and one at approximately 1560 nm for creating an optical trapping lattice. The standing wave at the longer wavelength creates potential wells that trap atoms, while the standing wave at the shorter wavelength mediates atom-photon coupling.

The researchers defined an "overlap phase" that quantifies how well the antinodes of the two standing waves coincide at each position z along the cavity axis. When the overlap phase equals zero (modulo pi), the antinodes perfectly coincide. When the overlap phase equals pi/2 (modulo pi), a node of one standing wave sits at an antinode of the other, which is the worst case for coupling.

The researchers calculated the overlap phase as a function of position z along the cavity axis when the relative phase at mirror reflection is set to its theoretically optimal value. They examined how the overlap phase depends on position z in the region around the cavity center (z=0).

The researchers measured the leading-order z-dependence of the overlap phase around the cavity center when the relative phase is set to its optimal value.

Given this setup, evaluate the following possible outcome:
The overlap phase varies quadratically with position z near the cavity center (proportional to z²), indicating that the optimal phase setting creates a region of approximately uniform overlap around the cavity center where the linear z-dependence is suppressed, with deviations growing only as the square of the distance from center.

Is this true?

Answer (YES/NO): NO